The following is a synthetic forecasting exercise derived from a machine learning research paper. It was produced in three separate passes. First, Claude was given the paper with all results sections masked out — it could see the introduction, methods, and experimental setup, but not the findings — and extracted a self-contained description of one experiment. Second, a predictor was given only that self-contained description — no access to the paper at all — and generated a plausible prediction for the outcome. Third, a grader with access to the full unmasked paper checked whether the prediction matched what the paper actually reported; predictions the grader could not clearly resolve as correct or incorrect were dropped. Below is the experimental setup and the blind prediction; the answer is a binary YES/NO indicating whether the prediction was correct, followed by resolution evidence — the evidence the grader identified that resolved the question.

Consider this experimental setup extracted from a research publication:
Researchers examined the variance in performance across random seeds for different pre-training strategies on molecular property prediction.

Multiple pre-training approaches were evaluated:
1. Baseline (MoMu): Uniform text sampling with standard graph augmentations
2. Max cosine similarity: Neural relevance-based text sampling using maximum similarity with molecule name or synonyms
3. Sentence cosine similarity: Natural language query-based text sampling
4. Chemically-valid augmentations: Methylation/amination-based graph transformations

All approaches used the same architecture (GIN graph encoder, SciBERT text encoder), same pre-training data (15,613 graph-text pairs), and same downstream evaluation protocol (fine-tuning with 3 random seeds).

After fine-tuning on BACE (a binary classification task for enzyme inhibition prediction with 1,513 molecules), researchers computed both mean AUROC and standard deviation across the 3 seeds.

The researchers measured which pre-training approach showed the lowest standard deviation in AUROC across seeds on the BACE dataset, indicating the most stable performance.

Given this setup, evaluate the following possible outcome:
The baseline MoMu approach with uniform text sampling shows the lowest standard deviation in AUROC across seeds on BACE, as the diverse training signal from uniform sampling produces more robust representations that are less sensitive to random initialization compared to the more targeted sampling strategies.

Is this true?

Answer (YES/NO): NO